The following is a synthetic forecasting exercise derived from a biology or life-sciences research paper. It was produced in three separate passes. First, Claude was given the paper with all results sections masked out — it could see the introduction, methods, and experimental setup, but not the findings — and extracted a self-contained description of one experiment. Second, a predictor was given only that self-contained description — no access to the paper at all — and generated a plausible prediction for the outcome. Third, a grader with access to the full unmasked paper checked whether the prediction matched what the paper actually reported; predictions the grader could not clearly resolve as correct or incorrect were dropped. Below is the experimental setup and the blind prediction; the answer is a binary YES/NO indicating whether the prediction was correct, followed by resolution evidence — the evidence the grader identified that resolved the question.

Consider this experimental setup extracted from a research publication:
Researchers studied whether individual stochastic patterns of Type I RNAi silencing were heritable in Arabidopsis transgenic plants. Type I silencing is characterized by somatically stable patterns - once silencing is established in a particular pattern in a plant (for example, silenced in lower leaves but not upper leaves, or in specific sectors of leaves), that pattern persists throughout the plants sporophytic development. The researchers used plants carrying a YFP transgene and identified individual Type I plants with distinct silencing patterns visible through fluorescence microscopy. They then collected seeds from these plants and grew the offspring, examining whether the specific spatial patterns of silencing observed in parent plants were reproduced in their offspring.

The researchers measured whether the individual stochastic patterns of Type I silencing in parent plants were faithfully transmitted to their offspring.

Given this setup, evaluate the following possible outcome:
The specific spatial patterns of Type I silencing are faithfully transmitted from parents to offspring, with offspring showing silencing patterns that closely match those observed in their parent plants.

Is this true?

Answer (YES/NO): NO